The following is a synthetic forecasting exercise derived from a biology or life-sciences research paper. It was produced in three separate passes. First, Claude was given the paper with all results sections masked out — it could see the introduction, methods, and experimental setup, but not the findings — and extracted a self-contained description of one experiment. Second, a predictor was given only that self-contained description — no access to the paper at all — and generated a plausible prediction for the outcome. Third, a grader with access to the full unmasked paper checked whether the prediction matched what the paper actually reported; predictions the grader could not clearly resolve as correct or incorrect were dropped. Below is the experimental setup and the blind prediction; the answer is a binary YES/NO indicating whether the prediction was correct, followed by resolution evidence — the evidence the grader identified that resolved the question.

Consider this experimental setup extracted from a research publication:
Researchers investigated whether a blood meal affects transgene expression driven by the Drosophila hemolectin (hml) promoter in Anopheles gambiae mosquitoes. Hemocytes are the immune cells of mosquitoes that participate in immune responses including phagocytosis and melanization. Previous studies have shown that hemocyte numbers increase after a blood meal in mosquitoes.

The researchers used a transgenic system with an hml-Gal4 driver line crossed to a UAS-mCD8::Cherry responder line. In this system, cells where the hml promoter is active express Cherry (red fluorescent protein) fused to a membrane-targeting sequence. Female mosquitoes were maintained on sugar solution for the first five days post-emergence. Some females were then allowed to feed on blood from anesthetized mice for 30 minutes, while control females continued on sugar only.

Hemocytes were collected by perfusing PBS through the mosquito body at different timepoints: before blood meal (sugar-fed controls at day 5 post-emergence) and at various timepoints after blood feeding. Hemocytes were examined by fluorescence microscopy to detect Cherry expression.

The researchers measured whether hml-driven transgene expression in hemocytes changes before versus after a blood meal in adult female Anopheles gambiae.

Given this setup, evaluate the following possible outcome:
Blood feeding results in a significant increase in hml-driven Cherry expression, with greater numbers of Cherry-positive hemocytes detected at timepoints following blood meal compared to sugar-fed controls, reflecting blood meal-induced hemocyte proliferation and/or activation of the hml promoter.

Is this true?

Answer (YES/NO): YES